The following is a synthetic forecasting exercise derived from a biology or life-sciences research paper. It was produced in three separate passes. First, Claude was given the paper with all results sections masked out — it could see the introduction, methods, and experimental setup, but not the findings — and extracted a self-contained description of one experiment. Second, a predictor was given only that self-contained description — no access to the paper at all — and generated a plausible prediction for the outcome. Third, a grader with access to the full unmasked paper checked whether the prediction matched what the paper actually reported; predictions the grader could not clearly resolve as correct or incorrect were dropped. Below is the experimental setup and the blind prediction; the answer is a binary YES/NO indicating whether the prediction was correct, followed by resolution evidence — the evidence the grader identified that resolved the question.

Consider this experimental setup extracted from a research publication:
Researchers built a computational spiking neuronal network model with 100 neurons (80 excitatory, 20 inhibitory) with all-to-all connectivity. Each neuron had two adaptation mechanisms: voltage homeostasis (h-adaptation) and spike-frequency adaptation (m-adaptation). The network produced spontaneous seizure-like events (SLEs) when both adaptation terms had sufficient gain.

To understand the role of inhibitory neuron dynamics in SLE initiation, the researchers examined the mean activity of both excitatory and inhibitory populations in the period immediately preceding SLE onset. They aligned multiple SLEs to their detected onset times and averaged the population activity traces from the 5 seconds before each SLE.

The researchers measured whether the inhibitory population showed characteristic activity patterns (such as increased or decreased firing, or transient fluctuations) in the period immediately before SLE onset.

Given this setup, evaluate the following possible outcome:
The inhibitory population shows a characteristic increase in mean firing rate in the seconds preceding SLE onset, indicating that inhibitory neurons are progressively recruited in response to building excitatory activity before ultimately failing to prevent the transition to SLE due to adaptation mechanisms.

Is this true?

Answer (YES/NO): NO